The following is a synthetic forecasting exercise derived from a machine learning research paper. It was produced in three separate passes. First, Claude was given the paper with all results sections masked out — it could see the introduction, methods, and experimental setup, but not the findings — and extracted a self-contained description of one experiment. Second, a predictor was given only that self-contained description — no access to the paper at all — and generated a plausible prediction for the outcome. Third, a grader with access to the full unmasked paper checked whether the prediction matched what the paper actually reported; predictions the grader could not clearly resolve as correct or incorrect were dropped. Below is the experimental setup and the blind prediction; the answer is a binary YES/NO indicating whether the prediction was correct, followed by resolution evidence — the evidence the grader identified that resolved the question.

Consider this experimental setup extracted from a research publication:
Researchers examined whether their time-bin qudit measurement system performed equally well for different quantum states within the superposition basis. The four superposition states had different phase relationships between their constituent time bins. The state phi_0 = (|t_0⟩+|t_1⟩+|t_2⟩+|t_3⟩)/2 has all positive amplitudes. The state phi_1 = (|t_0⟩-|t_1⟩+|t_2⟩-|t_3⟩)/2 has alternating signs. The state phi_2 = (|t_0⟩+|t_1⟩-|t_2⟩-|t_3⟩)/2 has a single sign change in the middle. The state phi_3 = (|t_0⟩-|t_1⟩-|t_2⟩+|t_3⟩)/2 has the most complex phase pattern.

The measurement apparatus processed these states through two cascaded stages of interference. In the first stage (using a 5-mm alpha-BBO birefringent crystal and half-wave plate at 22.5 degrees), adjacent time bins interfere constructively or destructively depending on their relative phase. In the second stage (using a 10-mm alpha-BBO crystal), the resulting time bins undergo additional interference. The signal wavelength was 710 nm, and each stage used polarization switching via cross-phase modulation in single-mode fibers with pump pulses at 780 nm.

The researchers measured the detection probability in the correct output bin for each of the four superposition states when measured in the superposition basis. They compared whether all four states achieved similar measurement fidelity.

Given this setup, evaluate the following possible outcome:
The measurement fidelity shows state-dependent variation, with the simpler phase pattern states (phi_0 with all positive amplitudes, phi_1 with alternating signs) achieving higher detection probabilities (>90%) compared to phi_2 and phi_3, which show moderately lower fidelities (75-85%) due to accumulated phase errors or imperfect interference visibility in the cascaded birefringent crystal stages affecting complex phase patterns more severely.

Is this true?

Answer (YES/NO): NO